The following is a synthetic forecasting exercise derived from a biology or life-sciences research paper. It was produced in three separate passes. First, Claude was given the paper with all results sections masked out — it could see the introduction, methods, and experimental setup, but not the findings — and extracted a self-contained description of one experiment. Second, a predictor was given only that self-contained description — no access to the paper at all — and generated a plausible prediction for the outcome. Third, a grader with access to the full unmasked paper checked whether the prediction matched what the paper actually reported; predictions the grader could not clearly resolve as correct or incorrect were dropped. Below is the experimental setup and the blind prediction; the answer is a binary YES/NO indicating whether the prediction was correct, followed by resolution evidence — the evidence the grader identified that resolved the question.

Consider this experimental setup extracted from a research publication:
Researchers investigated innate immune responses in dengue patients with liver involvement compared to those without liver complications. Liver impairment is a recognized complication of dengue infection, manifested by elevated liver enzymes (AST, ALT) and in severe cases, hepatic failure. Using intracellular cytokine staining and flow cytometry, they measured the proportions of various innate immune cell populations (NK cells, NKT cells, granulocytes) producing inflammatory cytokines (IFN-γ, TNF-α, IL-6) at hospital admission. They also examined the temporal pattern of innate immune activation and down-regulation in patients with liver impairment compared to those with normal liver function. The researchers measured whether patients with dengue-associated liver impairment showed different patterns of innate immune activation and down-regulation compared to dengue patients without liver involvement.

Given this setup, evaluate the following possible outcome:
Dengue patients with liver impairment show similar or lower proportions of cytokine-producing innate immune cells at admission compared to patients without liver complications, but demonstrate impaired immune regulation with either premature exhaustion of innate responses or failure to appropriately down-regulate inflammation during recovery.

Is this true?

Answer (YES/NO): YES